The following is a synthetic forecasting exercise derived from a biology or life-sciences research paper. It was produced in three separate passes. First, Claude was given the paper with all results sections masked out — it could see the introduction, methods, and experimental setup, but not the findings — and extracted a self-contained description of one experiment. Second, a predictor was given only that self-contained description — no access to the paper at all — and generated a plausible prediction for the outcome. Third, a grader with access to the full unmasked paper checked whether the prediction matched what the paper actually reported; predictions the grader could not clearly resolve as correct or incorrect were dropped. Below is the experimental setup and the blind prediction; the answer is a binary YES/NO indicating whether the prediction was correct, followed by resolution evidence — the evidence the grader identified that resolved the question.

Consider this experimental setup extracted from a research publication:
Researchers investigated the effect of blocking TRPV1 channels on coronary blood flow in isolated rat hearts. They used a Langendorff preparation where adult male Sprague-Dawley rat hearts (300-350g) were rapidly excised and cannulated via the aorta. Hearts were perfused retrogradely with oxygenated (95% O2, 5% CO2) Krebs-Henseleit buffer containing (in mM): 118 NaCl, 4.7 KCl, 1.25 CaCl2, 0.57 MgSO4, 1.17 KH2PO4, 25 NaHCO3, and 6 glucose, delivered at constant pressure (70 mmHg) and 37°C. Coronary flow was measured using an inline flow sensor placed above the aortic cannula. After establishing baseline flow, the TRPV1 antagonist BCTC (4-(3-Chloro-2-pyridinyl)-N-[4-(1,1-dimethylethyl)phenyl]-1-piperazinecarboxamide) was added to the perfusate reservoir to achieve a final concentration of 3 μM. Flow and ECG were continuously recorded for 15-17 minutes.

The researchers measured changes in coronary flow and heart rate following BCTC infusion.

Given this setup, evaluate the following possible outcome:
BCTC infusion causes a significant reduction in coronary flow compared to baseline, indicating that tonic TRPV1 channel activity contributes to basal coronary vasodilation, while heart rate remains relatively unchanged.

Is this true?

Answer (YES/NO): NO